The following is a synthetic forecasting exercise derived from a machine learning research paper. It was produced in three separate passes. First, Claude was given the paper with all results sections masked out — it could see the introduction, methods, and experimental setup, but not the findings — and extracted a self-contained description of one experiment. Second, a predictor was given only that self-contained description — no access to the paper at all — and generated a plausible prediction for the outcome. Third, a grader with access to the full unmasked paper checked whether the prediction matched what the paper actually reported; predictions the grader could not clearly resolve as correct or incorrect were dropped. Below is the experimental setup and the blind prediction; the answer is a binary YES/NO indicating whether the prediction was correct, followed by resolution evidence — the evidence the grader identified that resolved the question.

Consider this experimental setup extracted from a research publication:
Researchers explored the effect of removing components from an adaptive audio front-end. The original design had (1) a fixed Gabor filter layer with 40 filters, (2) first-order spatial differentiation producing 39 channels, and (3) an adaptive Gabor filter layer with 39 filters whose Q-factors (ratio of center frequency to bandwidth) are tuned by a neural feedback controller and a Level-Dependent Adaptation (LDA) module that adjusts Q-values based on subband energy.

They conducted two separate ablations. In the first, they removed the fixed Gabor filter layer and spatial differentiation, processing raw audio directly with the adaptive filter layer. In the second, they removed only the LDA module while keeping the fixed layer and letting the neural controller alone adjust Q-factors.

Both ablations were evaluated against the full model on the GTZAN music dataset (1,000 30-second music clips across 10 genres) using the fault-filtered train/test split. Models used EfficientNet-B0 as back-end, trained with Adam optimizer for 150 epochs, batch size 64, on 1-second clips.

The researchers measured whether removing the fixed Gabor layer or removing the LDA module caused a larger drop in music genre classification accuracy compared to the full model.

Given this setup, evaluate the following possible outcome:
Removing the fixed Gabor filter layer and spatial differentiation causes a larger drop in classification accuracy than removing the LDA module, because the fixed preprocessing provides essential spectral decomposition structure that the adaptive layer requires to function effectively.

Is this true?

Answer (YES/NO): YES